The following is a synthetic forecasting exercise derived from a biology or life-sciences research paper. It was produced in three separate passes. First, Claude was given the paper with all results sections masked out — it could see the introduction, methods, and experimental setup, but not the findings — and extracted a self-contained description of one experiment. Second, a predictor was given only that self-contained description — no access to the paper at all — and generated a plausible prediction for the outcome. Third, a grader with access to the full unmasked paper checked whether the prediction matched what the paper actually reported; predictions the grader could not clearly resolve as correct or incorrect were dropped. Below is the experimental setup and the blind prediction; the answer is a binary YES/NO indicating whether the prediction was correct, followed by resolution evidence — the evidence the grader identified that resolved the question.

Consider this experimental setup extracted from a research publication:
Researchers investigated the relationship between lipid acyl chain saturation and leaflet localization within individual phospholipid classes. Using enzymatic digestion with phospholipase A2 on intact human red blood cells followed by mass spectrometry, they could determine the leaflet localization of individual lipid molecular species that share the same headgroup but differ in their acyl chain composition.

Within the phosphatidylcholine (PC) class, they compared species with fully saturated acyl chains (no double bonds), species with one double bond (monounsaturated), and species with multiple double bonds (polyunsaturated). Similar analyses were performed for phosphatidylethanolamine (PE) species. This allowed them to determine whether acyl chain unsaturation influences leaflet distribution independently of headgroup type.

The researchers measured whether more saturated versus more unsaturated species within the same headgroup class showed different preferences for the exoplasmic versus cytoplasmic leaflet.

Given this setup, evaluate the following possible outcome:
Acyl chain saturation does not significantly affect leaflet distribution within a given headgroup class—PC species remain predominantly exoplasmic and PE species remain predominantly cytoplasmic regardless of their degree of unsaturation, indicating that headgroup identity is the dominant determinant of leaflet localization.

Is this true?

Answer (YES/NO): NO